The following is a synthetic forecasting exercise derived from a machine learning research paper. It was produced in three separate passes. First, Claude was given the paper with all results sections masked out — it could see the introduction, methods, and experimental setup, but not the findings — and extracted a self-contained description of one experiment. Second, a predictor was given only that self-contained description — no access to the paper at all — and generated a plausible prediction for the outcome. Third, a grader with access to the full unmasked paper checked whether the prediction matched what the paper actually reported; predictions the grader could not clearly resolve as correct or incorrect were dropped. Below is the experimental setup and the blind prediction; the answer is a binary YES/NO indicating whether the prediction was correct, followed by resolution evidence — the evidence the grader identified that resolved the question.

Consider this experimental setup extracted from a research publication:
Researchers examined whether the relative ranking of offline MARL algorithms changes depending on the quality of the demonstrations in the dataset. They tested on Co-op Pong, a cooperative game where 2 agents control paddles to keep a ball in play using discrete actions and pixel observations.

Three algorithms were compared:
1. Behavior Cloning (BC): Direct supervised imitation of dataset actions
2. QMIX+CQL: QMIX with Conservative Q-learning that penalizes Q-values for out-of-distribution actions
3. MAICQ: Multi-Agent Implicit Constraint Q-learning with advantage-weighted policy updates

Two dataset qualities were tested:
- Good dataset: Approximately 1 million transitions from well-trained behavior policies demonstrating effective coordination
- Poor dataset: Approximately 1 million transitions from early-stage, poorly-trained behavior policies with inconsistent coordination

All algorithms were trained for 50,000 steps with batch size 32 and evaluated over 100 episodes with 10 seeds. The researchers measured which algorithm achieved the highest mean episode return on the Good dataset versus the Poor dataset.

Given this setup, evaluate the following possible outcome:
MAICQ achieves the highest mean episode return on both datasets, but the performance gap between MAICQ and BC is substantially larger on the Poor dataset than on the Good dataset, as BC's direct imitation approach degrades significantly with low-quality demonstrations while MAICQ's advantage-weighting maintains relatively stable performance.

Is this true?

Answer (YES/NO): NO